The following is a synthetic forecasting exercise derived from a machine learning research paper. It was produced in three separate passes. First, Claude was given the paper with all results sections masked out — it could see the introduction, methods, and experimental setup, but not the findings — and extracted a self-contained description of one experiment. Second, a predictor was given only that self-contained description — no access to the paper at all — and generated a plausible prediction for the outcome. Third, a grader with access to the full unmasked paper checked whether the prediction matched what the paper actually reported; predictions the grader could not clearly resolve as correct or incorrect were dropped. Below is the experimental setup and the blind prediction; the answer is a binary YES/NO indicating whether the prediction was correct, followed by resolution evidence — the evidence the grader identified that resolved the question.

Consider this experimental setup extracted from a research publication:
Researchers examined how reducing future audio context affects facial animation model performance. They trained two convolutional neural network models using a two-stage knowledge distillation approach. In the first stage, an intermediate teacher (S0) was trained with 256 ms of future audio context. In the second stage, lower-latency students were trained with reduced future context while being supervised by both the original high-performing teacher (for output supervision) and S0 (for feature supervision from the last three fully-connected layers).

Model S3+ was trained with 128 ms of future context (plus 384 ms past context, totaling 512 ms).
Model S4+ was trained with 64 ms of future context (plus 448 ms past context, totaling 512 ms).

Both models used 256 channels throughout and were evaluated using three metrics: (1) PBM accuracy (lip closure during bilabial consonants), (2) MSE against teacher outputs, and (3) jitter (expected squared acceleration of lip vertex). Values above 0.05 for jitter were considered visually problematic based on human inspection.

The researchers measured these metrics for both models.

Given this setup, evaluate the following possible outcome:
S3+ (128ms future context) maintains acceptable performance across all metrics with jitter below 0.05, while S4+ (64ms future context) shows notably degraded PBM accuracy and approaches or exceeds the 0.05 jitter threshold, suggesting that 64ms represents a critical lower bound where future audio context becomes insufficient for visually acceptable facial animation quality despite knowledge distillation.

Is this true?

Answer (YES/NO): NO